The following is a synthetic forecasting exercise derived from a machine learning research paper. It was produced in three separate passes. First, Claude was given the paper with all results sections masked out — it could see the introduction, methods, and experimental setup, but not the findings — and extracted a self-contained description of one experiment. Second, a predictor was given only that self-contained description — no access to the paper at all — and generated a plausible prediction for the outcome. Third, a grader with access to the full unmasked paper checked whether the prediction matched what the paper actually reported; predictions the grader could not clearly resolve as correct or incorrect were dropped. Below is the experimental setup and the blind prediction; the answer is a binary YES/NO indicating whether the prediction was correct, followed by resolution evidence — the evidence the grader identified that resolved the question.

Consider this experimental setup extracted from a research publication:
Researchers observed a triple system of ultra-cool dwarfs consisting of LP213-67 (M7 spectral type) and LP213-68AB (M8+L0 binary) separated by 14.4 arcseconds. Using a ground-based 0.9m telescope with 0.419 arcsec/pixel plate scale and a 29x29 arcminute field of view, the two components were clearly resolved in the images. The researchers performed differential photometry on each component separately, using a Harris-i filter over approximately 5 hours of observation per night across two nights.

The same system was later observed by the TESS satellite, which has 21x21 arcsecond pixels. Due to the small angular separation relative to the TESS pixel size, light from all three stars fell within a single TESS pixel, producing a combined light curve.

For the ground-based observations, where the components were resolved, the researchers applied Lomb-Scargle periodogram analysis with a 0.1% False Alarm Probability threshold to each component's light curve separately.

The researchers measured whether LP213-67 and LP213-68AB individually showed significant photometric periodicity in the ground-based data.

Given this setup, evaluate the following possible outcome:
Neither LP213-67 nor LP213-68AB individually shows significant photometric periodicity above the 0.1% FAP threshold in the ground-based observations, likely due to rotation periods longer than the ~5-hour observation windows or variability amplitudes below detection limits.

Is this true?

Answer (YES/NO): NO